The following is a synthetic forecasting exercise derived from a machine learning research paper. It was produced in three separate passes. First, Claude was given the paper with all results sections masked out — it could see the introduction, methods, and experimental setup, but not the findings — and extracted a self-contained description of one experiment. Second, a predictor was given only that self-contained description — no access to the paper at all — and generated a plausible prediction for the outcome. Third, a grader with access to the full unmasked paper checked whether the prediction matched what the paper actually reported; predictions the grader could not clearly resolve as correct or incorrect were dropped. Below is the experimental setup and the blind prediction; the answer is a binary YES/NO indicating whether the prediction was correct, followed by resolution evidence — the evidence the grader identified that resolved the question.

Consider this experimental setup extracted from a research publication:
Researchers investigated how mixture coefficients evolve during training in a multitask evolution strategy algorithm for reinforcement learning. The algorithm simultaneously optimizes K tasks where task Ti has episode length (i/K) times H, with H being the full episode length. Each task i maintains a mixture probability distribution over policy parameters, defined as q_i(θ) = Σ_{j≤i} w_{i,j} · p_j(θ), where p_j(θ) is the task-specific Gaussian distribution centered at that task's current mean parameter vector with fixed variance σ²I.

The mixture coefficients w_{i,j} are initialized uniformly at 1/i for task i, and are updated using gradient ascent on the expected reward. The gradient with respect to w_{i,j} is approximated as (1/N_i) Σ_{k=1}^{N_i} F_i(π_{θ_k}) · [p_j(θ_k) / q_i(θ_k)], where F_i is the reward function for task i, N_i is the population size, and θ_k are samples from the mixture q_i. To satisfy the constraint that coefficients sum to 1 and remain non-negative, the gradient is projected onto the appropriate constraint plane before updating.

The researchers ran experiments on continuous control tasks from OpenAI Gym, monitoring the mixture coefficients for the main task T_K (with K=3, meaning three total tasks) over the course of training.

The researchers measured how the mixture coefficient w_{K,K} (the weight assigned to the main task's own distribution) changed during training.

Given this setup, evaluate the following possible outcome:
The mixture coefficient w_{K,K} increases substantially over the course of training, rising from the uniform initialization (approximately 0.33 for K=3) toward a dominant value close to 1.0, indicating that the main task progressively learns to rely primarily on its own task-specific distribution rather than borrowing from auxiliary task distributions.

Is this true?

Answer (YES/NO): NO